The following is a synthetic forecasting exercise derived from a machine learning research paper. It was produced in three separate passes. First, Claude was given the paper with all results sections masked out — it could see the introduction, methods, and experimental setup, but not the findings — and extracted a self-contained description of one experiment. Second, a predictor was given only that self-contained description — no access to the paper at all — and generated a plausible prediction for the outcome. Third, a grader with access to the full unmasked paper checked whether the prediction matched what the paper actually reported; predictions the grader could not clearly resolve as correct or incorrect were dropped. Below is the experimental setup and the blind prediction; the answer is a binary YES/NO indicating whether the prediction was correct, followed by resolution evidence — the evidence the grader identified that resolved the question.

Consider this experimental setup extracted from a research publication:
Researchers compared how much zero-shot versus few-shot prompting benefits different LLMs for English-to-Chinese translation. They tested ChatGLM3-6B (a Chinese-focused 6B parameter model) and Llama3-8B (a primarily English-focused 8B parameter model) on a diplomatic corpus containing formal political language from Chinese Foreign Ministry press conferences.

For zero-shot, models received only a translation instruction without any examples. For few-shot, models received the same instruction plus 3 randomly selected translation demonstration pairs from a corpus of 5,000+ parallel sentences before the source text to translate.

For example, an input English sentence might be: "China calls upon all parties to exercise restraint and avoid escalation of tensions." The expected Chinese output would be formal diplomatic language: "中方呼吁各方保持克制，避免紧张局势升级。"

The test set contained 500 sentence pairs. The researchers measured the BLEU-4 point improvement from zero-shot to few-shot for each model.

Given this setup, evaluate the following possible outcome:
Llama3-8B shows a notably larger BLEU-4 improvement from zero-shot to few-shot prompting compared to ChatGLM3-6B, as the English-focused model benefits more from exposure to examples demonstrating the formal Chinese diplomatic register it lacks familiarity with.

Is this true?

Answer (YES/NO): YES